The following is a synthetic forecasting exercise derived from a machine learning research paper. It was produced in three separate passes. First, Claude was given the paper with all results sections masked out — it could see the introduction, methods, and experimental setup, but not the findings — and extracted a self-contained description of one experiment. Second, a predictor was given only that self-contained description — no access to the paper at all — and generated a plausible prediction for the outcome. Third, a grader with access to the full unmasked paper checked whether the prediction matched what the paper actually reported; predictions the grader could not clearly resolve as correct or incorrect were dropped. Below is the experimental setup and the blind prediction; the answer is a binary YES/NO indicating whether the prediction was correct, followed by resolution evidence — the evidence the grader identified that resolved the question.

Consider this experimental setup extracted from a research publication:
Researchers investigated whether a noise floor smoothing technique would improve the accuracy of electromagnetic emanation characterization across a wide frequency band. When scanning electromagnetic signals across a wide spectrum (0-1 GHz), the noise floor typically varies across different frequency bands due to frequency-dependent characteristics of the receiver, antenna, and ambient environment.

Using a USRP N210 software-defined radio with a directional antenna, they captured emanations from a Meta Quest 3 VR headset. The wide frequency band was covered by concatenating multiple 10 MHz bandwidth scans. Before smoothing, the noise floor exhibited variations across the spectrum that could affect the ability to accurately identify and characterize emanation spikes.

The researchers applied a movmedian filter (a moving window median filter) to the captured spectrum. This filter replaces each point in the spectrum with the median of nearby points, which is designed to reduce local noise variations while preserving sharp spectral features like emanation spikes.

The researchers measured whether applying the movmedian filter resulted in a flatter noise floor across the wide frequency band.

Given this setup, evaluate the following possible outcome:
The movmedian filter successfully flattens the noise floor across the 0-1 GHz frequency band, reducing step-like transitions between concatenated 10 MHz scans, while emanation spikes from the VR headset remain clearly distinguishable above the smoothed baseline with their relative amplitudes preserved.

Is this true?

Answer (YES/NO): YES